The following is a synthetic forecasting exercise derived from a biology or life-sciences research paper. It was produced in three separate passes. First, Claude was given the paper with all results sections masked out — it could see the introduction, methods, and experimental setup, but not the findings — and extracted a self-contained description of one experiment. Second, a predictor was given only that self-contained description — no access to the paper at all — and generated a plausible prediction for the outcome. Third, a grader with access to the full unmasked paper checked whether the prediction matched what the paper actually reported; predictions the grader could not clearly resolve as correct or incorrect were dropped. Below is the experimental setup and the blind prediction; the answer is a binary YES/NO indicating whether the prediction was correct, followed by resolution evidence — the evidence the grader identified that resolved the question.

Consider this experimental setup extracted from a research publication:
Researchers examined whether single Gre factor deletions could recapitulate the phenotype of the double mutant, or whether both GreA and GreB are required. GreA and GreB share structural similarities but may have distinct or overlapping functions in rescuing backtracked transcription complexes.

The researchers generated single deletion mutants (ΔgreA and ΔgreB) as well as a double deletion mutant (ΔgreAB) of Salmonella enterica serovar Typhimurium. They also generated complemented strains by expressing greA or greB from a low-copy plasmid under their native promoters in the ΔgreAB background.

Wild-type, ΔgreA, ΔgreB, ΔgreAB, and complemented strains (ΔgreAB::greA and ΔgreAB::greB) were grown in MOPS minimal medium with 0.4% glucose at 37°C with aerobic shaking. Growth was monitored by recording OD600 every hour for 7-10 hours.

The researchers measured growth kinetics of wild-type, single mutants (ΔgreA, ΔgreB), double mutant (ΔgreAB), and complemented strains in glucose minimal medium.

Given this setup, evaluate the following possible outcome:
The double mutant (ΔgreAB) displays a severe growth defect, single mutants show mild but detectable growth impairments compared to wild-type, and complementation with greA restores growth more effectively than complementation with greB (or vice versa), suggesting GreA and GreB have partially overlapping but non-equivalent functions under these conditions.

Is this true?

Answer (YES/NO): NO